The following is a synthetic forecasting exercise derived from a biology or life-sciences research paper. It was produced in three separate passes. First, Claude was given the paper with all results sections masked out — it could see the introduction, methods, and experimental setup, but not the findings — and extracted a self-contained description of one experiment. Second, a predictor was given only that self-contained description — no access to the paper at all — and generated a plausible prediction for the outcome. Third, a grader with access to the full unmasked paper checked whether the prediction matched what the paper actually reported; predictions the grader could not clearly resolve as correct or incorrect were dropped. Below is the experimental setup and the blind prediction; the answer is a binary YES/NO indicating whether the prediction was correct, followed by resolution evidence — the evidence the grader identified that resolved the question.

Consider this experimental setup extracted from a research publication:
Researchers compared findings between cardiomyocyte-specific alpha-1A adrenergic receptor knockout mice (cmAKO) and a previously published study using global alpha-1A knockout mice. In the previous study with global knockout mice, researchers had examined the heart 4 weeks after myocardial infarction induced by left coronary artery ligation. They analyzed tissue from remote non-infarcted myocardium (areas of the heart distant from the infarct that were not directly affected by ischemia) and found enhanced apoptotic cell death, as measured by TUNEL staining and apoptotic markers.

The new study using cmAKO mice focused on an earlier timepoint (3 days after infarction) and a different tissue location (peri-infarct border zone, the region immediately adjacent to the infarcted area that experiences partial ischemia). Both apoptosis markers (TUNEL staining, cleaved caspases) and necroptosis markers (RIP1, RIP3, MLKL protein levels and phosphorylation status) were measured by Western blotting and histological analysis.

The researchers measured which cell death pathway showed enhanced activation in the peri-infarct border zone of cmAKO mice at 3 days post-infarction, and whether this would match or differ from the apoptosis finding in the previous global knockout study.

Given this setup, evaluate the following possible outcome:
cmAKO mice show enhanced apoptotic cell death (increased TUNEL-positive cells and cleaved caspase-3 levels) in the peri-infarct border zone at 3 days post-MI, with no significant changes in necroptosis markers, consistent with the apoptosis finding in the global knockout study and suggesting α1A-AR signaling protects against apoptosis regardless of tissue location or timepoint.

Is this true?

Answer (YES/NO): NO